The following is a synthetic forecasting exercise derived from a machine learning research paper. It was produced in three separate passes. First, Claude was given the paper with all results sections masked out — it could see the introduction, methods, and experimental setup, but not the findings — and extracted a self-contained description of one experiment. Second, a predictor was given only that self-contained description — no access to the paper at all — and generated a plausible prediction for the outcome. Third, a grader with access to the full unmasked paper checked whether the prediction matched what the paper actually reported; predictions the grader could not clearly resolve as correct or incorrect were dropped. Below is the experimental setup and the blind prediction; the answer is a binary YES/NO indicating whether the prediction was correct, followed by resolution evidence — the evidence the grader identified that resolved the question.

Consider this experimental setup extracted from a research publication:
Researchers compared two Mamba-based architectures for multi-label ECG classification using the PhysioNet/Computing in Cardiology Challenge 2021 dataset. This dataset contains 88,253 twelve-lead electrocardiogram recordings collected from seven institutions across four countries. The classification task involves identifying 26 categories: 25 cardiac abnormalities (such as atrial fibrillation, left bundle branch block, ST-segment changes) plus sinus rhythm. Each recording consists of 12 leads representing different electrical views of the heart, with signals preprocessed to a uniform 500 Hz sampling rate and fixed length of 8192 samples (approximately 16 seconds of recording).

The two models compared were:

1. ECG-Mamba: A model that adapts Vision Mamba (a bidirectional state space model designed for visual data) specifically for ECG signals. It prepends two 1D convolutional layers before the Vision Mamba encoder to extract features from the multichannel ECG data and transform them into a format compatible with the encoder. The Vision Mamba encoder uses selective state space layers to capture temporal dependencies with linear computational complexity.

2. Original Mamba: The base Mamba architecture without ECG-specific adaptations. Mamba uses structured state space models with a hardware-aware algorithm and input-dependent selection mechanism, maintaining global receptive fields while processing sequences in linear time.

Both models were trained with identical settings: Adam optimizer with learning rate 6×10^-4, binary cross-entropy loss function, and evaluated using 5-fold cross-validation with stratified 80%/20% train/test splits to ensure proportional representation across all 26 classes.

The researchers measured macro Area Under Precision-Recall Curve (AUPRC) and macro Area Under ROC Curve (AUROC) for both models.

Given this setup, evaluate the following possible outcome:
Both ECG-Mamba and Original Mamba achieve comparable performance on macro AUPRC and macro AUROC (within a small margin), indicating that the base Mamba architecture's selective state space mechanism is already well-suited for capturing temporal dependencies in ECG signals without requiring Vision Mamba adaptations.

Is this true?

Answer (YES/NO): NO